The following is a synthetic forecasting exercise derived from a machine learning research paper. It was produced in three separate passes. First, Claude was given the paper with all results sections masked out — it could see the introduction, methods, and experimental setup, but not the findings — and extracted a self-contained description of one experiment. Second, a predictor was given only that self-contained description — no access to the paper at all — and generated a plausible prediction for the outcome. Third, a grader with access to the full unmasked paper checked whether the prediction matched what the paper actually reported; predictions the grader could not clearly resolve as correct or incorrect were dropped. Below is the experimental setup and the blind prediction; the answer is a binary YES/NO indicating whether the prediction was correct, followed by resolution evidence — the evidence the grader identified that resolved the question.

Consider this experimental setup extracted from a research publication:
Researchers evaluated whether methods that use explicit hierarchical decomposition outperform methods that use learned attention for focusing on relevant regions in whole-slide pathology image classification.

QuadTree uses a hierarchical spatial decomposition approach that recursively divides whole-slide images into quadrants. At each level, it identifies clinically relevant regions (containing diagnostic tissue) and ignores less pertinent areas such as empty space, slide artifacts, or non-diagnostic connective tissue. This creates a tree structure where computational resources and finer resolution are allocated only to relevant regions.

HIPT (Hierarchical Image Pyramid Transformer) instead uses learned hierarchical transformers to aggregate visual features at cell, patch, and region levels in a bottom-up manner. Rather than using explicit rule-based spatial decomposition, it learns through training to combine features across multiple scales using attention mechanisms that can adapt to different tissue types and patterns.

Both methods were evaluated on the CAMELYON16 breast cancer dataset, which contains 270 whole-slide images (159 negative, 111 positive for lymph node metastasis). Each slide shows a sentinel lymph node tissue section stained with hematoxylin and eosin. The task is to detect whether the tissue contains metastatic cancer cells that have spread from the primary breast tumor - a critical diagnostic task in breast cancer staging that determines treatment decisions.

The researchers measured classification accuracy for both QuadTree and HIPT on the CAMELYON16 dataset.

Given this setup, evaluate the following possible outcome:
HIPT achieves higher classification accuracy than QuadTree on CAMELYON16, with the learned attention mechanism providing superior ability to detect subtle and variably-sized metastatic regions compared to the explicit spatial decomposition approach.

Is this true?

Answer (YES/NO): YES